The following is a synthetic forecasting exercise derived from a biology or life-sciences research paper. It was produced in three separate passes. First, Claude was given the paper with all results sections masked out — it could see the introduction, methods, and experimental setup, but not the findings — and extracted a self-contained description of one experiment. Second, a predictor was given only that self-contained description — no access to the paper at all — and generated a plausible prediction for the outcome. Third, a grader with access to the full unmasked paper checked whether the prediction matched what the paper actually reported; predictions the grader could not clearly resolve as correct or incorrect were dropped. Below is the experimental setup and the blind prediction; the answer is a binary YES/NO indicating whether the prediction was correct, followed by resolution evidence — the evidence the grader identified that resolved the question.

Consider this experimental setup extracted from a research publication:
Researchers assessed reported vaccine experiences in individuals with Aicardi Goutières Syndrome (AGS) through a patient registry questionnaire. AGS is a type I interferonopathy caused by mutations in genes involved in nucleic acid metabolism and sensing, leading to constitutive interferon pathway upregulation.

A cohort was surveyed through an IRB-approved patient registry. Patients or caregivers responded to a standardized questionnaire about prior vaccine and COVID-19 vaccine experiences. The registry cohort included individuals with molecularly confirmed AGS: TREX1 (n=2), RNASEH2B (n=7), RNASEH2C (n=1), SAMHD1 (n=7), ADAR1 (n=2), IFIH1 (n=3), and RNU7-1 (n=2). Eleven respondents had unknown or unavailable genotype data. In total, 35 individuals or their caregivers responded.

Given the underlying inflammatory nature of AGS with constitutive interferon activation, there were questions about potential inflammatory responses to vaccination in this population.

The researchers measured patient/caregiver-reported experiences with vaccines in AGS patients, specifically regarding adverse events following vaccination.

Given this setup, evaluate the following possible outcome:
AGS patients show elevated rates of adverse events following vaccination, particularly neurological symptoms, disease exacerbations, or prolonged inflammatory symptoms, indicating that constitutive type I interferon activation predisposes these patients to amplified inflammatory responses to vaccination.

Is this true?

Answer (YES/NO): NO